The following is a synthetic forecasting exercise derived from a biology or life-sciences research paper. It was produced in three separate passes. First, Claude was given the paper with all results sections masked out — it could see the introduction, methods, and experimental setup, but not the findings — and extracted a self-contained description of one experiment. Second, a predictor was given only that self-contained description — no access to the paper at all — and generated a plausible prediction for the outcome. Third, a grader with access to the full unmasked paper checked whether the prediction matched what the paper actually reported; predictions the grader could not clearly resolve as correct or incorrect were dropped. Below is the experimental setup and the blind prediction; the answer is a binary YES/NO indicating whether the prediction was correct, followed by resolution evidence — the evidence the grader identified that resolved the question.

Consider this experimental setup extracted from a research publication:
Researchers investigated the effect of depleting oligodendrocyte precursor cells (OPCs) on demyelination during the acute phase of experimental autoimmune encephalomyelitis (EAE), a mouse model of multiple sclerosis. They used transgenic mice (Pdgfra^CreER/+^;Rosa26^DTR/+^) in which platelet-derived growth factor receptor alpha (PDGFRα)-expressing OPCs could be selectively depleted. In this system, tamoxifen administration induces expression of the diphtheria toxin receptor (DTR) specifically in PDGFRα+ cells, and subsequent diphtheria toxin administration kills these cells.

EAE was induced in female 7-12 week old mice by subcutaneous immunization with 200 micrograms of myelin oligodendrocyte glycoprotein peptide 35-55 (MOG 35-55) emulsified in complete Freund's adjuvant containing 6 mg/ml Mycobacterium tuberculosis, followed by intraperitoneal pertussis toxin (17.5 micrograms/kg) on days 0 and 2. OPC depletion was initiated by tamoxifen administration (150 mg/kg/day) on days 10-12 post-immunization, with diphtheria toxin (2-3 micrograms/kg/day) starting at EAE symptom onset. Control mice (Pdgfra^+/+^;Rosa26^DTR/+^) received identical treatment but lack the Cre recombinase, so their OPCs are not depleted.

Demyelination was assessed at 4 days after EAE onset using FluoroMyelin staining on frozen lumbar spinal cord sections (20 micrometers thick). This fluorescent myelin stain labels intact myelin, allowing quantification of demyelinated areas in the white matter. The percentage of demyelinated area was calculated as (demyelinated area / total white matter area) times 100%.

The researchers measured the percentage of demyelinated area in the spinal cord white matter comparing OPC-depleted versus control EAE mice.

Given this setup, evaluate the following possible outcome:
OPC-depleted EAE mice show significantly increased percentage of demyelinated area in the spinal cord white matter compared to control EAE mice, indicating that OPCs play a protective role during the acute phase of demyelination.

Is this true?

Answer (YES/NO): NO